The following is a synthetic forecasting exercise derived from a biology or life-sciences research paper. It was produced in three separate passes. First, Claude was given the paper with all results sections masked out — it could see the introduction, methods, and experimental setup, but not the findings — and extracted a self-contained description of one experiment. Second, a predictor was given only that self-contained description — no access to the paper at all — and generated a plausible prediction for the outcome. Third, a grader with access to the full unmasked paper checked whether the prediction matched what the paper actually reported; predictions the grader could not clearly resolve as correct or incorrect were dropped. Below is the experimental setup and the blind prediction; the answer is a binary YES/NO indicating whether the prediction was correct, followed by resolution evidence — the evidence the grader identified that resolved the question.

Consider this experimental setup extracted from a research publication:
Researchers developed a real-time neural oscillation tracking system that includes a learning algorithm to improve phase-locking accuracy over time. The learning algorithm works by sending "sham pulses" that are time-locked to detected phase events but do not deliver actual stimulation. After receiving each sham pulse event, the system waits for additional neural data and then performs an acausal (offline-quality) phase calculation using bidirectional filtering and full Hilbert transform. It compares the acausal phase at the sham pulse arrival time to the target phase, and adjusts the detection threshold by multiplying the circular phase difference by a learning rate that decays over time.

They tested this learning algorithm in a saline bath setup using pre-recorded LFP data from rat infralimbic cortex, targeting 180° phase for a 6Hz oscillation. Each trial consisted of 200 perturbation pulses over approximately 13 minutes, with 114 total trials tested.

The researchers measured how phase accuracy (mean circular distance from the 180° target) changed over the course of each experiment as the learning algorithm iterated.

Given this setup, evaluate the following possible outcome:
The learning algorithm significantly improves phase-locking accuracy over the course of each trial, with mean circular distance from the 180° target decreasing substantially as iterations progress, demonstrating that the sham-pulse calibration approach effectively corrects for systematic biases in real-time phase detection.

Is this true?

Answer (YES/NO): YES